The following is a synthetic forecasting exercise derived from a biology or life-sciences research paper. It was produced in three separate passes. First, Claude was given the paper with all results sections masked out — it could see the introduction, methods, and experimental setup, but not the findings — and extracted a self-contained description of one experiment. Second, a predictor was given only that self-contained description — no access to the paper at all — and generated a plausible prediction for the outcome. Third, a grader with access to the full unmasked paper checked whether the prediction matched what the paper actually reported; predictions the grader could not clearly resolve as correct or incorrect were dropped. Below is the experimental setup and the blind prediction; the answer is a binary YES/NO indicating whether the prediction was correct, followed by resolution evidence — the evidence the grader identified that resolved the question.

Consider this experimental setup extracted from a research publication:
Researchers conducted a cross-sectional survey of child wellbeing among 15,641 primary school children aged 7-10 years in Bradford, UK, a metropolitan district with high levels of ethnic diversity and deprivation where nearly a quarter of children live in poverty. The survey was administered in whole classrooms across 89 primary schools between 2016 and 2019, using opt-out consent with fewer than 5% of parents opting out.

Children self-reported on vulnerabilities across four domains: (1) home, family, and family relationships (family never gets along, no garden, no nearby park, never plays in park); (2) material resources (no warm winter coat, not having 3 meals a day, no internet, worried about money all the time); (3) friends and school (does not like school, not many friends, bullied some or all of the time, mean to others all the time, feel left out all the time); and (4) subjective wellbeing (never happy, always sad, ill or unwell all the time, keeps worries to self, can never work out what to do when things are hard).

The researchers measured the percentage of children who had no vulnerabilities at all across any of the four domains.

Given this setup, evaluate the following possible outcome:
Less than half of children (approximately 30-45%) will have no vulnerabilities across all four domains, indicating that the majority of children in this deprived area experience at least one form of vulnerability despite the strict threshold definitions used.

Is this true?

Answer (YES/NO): NO